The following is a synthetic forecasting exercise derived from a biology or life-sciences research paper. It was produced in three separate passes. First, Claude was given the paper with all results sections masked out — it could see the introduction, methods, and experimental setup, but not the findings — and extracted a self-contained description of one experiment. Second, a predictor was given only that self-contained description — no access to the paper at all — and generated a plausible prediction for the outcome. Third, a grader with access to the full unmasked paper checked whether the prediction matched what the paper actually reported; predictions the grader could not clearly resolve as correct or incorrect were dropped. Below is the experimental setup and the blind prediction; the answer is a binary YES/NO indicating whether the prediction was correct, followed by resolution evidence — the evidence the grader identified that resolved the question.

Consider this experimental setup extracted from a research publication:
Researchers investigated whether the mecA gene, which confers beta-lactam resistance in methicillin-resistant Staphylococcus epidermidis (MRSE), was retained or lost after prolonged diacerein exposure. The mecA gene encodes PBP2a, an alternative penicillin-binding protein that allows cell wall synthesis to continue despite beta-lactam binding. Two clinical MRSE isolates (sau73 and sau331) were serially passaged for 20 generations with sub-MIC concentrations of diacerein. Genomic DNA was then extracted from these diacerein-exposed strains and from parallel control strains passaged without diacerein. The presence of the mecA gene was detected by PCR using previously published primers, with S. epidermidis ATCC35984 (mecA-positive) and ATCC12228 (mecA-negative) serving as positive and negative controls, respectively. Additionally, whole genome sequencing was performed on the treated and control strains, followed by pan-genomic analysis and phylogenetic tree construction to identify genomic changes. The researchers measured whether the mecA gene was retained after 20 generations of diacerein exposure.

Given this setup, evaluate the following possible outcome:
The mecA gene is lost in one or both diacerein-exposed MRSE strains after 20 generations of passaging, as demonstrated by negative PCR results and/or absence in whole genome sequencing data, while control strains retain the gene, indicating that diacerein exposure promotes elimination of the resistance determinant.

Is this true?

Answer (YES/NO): NO